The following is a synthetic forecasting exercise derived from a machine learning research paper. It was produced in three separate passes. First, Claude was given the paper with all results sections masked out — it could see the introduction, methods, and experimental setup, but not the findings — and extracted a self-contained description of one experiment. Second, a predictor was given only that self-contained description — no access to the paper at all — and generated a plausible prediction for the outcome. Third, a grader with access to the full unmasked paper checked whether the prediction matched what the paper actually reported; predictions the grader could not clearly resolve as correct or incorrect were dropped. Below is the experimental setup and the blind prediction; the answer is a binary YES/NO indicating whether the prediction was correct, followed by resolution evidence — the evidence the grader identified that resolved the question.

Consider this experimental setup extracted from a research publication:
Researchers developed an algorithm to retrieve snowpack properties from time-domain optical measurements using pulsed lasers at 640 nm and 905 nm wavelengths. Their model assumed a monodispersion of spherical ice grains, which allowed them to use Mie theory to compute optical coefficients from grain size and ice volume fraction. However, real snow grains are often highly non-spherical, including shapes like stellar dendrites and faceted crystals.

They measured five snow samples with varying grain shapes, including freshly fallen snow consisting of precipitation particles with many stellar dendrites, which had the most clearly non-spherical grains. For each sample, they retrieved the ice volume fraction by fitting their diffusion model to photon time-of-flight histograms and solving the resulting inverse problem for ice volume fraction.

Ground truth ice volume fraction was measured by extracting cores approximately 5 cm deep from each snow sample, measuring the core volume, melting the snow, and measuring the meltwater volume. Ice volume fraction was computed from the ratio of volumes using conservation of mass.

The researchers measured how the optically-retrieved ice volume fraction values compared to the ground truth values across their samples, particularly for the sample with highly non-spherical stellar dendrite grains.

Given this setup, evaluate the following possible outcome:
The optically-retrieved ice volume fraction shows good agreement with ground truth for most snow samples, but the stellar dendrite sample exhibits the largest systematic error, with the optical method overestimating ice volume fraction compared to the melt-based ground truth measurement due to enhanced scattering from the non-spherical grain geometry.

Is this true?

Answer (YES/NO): NO